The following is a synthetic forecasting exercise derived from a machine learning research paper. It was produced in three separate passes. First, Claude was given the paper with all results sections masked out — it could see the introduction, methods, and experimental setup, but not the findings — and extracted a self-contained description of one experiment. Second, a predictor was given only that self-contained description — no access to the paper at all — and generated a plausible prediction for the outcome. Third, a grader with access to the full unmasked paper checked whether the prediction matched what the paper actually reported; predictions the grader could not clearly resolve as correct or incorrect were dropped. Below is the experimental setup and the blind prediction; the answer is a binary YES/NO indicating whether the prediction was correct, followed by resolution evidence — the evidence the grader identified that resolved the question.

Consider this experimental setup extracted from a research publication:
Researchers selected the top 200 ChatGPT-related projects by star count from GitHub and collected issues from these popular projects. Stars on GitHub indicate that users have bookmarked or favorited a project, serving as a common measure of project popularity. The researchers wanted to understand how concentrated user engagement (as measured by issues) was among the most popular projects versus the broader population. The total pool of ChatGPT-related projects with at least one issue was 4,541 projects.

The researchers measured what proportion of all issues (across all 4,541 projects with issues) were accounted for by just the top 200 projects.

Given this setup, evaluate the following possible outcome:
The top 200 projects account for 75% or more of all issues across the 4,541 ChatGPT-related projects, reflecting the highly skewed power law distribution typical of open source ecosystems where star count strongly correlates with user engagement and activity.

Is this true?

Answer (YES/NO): NO